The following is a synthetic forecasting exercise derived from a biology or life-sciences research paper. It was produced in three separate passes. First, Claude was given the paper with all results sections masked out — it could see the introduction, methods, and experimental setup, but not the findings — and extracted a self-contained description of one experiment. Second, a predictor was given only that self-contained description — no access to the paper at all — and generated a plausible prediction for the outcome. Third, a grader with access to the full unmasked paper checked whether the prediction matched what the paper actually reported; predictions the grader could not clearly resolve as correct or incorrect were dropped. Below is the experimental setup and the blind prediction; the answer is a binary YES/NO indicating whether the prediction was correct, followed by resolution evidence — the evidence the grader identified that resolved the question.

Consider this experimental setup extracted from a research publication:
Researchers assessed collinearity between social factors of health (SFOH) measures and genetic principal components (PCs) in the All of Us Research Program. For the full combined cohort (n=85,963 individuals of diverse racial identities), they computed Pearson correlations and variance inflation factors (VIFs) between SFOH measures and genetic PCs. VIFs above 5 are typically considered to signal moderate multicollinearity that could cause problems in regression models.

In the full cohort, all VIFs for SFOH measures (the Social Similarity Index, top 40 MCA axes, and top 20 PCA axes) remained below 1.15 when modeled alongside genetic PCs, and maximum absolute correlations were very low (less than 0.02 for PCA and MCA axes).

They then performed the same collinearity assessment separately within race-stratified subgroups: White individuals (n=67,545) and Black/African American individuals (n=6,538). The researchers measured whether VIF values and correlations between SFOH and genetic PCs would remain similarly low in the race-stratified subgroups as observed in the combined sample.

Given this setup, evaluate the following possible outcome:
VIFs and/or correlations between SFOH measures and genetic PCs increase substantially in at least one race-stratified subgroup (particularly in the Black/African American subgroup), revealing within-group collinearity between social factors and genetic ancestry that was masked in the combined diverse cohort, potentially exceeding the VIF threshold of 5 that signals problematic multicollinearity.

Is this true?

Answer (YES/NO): NO